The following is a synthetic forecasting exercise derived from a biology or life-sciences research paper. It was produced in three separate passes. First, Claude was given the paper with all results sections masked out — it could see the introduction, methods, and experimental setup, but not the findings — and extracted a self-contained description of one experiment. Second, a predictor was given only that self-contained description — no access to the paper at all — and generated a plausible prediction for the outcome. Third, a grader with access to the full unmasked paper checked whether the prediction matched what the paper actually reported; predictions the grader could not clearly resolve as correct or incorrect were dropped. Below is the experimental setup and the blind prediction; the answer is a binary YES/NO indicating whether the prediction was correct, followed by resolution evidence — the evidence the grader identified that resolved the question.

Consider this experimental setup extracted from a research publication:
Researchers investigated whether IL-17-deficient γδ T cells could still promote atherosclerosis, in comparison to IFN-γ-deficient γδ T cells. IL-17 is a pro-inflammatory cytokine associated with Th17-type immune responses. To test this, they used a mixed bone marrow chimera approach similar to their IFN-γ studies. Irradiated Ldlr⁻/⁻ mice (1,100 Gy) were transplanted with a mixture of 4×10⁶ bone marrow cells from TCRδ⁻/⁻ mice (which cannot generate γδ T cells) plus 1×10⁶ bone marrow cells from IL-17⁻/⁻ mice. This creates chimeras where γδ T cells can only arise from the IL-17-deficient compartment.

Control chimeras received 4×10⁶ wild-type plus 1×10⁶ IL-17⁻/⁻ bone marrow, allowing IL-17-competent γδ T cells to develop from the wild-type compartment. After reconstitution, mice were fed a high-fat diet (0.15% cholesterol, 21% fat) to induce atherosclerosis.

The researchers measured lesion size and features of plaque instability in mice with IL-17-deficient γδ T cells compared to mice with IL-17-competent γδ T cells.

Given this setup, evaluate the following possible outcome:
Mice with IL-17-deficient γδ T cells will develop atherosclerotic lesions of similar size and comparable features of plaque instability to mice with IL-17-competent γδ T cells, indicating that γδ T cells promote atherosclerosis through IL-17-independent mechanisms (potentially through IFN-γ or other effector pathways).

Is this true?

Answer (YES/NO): YES